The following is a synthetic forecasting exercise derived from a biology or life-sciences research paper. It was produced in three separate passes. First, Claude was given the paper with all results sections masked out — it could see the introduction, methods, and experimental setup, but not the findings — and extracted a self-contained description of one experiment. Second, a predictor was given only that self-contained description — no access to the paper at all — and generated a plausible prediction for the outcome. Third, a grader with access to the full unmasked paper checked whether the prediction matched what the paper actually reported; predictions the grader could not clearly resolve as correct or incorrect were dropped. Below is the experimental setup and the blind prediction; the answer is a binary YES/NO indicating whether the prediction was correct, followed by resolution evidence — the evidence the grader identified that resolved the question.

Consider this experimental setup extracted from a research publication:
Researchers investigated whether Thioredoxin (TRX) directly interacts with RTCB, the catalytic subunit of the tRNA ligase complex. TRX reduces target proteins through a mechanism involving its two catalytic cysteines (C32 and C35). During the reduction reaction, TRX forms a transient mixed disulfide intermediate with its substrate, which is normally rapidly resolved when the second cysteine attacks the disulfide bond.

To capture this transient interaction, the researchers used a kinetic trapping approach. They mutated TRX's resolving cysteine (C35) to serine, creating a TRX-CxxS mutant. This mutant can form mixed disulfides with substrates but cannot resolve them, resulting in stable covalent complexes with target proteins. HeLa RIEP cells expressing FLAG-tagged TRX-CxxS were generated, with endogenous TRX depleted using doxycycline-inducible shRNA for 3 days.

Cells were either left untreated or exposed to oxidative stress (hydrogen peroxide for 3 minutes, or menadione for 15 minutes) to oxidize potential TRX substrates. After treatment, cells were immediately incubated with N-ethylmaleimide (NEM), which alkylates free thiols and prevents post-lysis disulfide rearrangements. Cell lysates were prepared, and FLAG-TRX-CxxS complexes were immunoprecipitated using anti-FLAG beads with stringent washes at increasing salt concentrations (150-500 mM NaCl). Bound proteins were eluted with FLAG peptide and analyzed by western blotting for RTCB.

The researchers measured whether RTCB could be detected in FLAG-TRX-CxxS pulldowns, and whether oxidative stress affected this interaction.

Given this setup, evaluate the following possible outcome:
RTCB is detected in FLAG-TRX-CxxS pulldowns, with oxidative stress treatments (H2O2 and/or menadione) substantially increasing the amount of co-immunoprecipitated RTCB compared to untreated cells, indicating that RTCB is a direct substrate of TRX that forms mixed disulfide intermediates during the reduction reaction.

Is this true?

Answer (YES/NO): YES